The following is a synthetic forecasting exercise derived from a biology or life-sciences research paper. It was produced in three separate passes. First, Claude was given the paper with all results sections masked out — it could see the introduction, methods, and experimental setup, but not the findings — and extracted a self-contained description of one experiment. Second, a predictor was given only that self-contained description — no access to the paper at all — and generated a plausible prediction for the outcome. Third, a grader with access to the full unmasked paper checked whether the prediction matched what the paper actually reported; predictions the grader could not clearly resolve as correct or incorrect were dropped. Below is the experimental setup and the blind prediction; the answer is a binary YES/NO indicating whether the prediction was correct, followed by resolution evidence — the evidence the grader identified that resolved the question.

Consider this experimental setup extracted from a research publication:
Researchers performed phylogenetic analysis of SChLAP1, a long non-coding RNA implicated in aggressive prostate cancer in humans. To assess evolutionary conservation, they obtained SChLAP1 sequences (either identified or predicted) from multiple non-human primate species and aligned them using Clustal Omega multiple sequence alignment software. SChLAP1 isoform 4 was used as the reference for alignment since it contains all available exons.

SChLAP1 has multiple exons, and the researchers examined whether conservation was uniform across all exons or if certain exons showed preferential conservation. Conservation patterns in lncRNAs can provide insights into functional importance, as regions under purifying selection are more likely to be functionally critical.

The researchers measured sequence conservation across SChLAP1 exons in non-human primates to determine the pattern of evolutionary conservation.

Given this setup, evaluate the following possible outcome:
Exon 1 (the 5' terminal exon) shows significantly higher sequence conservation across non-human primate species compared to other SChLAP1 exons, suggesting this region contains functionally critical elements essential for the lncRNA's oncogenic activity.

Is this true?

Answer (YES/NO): NO